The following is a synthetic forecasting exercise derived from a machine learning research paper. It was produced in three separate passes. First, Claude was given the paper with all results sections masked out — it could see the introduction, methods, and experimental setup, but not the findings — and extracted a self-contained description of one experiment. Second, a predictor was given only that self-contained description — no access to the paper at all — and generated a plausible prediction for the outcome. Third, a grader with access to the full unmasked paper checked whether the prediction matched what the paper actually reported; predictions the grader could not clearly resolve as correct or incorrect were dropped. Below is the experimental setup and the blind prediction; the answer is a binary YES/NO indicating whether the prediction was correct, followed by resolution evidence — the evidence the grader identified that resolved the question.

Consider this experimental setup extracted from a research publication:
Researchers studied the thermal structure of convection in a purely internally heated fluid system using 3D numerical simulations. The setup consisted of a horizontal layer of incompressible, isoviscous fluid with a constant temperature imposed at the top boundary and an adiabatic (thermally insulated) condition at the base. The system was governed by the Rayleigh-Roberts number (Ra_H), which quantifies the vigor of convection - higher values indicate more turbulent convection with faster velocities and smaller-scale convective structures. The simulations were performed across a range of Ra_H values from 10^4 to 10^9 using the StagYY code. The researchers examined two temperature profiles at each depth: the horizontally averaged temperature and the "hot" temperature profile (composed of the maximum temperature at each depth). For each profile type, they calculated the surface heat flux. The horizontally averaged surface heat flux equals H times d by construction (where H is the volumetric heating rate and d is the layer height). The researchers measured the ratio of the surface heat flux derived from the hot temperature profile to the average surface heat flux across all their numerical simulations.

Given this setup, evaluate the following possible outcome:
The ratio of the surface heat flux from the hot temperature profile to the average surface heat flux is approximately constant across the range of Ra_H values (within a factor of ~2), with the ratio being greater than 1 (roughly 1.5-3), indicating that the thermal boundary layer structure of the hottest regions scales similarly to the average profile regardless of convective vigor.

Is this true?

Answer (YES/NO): YES